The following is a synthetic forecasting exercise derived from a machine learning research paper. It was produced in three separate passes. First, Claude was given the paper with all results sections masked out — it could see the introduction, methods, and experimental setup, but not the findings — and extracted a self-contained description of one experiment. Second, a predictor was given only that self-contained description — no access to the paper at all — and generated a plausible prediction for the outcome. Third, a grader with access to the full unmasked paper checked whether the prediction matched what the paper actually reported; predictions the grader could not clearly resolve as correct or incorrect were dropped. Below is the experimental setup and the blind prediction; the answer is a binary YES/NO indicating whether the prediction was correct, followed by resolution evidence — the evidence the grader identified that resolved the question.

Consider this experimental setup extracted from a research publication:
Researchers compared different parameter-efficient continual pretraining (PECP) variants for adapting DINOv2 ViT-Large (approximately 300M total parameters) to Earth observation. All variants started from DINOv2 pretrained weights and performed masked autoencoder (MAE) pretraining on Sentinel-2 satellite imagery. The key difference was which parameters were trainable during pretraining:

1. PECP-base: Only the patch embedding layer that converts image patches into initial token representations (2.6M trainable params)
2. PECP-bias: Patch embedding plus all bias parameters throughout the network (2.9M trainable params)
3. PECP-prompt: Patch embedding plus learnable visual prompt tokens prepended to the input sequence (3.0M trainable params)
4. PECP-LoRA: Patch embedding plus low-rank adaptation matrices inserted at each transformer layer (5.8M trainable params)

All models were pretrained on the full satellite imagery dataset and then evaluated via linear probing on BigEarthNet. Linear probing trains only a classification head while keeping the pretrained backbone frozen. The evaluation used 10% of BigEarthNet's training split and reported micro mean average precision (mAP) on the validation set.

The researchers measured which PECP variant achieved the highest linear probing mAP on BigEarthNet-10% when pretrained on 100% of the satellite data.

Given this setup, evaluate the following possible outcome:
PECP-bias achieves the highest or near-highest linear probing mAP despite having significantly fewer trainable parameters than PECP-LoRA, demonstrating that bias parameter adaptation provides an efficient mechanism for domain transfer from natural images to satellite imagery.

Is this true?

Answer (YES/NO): NO